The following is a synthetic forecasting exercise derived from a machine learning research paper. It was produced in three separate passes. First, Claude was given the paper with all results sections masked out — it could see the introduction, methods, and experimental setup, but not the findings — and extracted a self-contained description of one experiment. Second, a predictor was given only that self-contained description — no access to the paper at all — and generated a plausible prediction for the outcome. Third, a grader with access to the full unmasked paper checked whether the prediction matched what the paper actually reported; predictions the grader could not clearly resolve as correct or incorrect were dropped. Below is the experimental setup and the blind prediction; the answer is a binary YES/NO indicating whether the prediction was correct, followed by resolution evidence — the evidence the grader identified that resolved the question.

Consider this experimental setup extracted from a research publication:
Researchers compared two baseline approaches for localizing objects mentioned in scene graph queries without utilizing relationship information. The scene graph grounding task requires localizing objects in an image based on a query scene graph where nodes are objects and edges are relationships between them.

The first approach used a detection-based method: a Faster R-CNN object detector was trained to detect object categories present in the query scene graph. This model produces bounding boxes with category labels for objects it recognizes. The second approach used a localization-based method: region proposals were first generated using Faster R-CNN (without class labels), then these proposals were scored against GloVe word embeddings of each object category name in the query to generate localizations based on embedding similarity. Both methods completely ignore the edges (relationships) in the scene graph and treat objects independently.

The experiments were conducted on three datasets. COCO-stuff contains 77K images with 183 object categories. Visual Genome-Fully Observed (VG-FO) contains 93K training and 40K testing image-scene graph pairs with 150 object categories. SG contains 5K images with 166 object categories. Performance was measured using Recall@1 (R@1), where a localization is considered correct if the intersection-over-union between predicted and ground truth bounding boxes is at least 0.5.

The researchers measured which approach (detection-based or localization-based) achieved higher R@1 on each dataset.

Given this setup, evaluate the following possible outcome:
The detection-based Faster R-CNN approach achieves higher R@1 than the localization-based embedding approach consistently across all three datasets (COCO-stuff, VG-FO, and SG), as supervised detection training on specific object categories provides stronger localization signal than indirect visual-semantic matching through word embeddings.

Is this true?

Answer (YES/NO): NO